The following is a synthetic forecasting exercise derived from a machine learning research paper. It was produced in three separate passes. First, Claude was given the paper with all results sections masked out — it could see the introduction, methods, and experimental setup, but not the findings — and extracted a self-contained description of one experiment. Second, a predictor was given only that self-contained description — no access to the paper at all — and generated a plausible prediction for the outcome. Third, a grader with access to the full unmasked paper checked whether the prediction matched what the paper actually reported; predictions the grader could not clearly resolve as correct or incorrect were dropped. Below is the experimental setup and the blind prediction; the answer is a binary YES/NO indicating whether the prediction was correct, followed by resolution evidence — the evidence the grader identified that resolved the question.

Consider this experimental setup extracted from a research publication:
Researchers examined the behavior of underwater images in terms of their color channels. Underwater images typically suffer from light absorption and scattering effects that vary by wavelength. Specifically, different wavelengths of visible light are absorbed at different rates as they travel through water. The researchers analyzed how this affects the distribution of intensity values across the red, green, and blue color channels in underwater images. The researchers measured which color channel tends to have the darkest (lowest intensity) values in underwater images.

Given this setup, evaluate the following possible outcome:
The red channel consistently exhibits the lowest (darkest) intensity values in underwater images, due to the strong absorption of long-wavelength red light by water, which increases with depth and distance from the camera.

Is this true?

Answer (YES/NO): YES